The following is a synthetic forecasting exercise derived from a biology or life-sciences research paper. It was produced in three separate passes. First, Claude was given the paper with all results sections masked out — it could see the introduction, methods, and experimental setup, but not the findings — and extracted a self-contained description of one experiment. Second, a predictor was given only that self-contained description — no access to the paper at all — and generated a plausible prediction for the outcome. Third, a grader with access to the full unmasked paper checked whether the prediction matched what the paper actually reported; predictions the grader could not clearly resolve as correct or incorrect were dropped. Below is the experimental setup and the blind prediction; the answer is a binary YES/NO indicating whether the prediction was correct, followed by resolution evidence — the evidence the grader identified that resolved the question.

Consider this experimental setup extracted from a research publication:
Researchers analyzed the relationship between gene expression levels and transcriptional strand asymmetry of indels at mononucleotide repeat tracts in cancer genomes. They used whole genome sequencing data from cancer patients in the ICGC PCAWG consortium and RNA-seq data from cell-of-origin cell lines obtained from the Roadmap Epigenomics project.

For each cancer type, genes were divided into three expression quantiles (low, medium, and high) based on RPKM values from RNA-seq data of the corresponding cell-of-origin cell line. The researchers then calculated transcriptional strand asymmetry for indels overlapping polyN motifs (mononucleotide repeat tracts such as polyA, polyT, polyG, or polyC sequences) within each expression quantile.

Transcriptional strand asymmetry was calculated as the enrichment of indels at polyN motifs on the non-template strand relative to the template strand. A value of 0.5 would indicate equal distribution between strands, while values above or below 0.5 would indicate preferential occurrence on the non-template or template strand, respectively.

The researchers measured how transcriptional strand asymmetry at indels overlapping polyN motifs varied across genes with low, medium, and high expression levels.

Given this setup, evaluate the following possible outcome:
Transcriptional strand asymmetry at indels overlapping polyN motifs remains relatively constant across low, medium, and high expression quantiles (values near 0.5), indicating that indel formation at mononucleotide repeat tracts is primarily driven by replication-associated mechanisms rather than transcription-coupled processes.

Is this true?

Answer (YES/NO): NO